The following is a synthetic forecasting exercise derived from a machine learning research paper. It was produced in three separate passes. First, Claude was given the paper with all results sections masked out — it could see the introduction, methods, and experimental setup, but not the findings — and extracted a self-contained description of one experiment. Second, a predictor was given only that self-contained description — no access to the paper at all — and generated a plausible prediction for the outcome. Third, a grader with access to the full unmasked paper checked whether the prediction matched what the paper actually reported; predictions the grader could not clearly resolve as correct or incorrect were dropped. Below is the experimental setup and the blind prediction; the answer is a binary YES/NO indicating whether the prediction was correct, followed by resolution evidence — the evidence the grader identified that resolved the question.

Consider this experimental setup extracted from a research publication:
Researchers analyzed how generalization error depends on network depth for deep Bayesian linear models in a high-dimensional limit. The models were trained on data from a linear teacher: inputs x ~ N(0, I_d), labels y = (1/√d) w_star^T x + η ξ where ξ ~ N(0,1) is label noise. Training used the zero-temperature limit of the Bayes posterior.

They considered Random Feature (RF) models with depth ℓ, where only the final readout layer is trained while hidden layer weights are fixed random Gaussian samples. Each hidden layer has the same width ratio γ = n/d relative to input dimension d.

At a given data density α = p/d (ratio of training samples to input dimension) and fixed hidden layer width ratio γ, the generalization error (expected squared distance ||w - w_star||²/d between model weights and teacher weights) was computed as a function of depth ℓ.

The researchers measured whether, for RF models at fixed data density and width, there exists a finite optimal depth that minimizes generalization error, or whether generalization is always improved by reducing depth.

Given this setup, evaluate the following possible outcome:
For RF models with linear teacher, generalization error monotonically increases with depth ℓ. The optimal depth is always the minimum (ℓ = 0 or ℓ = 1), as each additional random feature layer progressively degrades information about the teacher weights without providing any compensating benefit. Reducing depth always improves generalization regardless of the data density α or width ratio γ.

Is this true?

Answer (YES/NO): NO